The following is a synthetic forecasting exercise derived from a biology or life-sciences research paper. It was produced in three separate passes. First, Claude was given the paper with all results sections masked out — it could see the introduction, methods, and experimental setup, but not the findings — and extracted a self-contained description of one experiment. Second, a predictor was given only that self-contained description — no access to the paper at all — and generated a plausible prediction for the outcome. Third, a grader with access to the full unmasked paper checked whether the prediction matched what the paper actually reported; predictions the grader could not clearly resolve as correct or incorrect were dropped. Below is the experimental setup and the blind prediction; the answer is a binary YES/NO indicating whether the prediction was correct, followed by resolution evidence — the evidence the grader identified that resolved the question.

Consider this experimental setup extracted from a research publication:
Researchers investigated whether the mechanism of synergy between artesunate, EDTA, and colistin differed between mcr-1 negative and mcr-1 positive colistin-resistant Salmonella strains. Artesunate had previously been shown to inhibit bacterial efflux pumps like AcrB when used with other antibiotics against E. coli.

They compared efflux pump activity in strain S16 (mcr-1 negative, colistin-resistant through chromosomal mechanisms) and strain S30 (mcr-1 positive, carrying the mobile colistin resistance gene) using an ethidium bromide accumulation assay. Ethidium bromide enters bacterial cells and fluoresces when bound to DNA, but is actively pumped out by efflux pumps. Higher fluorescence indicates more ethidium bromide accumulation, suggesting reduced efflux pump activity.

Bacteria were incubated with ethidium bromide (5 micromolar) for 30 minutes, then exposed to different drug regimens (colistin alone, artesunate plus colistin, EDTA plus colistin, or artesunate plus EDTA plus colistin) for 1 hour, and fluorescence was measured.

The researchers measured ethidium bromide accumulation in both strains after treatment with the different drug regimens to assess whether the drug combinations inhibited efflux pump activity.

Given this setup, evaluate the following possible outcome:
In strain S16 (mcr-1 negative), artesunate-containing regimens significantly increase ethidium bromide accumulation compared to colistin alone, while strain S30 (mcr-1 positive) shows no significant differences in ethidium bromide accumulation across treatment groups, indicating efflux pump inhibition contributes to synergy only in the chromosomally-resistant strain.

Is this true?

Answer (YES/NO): NO